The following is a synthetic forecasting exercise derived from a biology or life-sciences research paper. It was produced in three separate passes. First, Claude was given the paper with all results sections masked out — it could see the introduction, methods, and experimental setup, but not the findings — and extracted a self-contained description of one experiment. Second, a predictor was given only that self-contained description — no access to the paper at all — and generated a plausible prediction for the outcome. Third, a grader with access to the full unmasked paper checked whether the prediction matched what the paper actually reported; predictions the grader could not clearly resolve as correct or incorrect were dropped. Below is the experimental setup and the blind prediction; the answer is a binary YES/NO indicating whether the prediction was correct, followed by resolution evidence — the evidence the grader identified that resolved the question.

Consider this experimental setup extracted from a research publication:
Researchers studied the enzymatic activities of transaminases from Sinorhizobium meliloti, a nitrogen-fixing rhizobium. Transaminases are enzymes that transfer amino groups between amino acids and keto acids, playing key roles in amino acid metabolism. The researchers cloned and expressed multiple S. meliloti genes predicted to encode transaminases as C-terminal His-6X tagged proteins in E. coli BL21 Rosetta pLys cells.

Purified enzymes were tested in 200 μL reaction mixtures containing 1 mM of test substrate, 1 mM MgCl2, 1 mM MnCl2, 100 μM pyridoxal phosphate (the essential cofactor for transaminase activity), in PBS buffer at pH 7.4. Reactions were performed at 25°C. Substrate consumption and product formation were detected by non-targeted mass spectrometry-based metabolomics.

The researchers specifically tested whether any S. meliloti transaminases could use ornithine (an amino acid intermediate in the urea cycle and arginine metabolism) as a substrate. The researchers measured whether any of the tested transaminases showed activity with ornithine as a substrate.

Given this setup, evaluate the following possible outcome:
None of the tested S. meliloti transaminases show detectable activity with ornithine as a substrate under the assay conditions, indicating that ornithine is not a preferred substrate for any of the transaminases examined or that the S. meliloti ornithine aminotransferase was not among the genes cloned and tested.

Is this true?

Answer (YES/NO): NO